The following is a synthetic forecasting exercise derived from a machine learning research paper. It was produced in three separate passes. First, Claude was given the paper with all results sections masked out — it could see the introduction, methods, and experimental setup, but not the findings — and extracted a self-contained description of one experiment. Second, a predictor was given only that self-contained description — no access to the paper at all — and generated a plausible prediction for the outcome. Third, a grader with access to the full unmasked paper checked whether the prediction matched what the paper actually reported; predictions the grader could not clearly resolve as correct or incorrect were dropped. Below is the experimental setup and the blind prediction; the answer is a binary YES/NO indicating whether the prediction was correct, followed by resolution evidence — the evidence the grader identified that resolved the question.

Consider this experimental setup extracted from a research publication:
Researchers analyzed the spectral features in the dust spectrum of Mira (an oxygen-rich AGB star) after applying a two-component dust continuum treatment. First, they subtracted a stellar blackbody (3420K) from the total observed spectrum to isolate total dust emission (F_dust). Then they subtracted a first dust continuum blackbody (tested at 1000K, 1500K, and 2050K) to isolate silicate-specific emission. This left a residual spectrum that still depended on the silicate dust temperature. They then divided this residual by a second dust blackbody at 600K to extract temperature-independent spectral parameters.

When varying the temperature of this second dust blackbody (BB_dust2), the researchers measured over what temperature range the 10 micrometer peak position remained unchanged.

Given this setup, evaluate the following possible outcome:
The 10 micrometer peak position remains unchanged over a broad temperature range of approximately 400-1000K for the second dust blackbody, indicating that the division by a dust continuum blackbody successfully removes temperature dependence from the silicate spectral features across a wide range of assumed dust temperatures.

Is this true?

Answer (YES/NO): NO